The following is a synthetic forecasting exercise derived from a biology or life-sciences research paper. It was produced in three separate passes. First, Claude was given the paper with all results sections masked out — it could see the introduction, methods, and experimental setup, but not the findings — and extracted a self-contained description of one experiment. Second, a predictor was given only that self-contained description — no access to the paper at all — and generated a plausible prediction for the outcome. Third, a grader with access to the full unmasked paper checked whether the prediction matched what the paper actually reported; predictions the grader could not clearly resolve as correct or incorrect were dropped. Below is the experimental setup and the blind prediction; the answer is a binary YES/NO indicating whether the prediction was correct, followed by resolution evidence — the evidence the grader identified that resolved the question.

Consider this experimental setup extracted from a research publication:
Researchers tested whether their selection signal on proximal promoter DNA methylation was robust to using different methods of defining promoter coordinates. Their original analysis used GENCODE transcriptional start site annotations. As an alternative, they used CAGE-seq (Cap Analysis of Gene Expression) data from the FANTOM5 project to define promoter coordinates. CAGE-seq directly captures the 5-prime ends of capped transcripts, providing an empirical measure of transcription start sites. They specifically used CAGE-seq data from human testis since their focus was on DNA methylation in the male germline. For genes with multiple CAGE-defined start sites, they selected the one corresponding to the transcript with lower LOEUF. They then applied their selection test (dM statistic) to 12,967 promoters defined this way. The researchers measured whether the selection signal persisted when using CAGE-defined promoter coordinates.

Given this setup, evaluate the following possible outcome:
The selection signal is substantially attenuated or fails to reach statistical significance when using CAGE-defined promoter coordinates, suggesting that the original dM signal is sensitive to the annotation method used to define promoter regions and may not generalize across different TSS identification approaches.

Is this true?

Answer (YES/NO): NO